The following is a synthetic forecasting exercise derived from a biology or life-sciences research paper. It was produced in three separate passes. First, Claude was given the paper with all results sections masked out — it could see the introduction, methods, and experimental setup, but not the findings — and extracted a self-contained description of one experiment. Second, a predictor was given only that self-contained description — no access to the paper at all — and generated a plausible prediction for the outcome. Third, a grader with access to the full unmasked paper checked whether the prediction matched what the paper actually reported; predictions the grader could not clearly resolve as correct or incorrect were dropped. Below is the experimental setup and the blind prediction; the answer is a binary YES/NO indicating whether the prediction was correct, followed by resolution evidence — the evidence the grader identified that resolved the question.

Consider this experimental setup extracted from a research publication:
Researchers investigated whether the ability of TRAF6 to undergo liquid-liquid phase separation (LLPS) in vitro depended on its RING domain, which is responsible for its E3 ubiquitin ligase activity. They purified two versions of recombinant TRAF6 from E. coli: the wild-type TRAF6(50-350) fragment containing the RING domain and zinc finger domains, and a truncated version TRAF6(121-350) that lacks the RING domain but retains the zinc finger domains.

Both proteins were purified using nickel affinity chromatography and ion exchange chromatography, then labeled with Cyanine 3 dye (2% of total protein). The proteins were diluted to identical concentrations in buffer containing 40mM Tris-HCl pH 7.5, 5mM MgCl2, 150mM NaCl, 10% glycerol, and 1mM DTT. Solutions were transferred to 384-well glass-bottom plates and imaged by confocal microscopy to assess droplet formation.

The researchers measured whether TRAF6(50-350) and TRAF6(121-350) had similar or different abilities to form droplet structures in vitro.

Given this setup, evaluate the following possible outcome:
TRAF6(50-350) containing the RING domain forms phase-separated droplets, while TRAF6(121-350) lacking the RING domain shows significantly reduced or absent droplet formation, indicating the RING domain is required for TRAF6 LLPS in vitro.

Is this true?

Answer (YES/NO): NO